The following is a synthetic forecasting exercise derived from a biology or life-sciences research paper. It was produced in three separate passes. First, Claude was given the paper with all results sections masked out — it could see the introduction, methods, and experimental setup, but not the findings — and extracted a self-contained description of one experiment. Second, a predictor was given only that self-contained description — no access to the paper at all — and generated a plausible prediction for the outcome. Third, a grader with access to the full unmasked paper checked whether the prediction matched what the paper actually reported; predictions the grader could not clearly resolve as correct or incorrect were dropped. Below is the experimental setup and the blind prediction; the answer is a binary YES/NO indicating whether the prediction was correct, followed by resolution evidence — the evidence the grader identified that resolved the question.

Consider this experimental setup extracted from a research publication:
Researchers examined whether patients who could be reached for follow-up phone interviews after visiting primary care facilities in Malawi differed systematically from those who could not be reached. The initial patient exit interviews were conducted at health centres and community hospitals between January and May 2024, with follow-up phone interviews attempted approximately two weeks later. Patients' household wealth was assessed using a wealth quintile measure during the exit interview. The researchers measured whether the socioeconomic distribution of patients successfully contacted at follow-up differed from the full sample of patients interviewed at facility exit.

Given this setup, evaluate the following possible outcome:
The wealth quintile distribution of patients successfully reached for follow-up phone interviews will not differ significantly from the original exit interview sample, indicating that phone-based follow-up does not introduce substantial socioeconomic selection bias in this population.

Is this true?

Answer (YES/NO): NO